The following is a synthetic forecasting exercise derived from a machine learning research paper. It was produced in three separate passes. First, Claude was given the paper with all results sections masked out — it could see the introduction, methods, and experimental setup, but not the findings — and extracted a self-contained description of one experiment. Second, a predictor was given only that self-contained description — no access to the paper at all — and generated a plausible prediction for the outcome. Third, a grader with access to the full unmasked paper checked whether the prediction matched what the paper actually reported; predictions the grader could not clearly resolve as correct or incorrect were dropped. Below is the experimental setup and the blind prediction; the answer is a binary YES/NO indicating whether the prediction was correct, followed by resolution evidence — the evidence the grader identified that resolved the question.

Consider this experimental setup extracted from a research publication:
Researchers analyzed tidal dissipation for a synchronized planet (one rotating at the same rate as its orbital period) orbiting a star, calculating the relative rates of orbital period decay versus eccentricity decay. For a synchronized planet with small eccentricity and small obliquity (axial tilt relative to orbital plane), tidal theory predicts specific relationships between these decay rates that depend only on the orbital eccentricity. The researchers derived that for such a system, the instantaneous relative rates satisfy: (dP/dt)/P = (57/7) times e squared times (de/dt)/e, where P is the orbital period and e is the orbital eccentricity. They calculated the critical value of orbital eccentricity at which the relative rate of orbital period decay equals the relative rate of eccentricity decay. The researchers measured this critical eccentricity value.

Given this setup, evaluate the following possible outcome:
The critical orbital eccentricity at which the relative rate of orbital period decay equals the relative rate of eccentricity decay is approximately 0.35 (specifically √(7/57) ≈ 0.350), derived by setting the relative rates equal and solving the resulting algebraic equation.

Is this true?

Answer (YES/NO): YES